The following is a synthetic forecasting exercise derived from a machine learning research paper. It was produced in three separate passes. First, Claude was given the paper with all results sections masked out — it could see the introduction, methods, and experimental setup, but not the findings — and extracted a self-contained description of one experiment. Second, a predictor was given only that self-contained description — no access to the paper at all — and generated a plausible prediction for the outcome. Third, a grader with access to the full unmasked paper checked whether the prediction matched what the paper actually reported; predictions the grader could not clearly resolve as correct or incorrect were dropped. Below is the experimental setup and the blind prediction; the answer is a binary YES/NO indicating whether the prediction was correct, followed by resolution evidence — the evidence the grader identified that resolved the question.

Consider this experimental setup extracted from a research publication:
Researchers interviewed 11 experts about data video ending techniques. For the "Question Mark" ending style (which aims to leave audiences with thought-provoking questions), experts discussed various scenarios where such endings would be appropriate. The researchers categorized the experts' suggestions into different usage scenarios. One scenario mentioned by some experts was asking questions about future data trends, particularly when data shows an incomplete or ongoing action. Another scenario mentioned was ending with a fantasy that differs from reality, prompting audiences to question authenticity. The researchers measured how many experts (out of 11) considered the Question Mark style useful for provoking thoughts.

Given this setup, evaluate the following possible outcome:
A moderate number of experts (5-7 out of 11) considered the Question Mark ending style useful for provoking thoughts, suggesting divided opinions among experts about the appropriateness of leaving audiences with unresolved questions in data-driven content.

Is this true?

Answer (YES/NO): YES